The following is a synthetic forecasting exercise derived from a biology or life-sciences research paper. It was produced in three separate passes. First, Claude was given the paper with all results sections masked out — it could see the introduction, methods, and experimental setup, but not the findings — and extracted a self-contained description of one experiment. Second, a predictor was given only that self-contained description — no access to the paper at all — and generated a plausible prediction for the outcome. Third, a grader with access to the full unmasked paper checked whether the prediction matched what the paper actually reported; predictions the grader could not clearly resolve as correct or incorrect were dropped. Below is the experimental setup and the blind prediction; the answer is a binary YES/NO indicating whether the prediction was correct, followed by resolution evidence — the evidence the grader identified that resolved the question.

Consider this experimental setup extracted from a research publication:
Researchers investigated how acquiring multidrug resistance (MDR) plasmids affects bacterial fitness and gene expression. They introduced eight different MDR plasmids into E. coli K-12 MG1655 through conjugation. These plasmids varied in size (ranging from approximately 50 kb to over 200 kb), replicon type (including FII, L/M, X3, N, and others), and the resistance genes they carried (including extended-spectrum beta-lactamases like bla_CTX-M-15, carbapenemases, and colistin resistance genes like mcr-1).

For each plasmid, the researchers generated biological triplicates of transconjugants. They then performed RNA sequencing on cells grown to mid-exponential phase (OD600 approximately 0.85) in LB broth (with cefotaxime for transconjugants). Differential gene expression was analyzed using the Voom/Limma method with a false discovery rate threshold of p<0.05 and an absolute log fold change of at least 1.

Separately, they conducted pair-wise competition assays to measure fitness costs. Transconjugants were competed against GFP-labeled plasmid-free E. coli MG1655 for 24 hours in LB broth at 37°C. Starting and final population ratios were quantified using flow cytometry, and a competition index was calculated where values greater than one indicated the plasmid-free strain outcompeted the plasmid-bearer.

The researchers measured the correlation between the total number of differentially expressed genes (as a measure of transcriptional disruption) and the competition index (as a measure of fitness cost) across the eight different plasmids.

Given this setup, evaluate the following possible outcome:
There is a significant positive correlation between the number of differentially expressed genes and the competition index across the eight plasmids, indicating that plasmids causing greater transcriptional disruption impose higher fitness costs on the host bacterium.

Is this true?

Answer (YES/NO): NO